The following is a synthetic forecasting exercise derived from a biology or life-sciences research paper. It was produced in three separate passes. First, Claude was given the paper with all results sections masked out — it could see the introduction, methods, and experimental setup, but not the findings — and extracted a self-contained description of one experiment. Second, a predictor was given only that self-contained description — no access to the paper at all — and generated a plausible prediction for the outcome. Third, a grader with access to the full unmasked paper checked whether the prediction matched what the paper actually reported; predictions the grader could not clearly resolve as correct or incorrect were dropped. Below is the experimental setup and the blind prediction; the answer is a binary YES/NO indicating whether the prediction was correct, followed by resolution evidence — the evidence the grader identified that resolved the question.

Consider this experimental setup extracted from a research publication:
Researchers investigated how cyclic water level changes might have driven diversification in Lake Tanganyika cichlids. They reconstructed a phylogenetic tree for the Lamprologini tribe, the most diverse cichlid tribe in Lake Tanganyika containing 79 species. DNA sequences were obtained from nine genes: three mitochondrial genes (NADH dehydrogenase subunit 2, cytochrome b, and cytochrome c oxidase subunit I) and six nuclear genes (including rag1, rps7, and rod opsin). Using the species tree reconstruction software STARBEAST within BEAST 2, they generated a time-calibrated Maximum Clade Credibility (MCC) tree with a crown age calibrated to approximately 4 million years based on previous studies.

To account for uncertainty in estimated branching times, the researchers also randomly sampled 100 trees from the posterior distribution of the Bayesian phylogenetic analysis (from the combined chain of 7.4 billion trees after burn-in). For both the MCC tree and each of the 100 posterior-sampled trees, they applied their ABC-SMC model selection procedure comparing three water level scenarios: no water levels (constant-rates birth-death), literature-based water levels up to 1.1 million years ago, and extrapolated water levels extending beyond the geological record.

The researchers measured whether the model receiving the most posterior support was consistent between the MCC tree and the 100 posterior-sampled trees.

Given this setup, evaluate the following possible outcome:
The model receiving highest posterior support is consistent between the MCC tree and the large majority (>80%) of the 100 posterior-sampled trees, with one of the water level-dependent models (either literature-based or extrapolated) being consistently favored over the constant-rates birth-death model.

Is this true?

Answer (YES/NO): NO